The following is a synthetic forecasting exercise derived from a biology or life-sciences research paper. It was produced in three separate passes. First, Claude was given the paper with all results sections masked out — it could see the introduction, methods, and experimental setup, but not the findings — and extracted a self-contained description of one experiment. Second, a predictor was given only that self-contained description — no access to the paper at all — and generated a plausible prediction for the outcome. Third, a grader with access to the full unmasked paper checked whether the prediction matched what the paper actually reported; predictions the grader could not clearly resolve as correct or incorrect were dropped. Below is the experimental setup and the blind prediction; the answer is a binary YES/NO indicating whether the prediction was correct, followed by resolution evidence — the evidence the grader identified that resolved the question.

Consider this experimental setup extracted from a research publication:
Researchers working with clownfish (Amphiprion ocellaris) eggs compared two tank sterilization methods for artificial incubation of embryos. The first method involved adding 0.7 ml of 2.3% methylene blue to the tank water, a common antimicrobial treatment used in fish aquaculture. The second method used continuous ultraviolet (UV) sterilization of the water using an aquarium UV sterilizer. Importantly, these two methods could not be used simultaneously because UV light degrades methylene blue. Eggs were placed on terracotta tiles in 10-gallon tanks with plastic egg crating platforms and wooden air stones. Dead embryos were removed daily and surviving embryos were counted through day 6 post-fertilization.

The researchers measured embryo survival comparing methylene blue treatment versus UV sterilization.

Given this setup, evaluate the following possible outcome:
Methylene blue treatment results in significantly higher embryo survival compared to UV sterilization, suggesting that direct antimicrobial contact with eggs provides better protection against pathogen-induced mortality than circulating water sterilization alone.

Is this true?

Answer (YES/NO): NO